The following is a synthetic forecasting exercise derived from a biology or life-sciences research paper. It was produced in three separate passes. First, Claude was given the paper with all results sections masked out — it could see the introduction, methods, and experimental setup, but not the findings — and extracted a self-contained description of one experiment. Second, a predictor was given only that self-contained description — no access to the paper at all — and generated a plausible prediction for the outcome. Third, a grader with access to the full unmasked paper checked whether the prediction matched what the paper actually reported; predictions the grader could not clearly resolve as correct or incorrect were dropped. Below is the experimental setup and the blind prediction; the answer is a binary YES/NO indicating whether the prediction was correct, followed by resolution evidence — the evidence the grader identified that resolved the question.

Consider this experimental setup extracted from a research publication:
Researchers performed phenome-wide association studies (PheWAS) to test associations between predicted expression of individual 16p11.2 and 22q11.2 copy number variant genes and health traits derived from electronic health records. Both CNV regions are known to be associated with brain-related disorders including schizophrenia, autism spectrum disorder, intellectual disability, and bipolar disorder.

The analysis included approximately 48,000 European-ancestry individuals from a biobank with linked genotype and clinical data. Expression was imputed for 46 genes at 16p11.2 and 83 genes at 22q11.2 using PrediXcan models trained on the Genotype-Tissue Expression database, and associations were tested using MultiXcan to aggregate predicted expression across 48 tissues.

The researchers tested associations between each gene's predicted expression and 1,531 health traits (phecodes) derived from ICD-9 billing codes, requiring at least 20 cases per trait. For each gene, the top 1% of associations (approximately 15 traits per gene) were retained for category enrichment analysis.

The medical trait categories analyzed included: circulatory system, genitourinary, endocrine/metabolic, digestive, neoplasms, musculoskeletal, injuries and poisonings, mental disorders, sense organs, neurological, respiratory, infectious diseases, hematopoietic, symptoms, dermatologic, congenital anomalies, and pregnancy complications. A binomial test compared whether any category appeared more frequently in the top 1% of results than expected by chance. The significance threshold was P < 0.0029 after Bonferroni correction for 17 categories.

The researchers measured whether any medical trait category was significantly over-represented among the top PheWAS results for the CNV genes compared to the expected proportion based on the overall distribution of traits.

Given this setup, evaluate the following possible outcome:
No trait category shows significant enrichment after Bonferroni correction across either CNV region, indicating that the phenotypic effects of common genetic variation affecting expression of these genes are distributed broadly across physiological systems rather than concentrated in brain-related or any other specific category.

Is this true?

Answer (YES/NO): NO